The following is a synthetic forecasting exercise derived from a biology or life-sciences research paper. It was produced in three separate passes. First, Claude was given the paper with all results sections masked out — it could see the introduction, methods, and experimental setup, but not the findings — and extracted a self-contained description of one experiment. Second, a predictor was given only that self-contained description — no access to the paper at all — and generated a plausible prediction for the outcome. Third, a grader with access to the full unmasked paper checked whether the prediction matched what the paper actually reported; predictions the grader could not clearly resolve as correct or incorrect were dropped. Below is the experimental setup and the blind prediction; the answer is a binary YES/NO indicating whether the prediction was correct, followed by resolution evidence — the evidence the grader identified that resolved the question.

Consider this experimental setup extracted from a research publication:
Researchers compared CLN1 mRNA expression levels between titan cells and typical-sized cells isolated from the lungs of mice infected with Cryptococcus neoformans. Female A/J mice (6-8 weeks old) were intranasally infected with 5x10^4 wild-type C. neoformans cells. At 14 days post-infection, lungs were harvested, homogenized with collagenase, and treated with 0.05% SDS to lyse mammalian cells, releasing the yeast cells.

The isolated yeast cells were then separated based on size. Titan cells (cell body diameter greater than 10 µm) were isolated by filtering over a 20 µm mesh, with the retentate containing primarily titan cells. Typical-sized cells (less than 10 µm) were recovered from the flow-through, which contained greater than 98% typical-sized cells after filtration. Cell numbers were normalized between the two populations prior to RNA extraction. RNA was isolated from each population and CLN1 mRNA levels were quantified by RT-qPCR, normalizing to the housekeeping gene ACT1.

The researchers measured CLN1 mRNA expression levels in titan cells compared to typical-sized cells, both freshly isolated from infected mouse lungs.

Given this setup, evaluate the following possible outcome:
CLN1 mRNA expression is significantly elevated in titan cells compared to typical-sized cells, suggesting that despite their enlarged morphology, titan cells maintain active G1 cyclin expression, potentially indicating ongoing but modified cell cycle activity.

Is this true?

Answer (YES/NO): NO